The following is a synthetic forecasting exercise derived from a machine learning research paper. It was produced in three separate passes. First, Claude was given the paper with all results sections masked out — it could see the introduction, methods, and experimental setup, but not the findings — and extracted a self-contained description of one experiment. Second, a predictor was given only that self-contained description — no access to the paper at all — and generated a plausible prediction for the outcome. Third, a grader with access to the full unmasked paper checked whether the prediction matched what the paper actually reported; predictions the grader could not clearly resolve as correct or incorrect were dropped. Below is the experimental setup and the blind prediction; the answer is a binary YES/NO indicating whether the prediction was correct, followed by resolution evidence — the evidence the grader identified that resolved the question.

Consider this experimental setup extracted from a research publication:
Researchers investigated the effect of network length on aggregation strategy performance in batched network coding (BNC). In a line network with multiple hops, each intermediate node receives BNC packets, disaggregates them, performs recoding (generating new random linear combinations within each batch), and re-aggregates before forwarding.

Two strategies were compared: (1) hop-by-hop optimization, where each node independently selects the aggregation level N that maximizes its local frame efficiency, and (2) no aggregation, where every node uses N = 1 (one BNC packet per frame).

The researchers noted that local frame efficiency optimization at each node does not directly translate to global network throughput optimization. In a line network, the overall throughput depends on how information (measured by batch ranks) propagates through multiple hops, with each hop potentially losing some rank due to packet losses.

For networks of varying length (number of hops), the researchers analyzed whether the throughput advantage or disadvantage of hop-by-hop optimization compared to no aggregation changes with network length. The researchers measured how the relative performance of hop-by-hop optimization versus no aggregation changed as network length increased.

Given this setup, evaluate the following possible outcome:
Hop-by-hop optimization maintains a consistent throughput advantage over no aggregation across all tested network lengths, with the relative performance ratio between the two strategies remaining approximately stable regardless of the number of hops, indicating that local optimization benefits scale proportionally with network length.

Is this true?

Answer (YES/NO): NO